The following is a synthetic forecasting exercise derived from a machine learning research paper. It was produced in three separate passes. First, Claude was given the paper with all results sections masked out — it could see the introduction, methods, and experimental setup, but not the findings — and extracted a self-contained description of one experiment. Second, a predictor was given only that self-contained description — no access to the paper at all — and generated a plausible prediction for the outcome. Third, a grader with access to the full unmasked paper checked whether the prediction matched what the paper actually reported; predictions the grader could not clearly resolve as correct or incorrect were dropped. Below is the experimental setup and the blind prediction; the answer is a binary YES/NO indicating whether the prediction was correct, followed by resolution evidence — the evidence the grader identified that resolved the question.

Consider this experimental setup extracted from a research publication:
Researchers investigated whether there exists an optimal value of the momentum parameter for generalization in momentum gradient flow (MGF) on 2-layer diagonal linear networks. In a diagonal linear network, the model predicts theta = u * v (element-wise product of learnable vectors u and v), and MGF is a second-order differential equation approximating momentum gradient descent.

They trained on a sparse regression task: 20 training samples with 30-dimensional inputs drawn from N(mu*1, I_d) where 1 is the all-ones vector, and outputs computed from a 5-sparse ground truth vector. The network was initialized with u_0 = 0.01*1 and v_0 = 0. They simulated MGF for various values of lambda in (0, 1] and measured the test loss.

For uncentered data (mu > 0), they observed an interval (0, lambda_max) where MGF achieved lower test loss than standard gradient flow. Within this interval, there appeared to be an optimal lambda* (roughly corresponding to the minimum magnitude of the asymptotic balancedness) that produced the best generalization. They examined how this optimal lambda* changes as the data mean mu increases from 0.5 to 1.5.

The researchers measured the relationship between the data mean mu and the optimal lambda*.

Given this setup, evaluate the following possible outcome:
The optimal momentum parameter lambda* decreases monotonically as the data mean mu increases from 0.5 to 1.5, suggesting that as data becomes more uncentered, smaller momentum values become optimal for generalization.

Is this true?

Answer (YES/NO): YES